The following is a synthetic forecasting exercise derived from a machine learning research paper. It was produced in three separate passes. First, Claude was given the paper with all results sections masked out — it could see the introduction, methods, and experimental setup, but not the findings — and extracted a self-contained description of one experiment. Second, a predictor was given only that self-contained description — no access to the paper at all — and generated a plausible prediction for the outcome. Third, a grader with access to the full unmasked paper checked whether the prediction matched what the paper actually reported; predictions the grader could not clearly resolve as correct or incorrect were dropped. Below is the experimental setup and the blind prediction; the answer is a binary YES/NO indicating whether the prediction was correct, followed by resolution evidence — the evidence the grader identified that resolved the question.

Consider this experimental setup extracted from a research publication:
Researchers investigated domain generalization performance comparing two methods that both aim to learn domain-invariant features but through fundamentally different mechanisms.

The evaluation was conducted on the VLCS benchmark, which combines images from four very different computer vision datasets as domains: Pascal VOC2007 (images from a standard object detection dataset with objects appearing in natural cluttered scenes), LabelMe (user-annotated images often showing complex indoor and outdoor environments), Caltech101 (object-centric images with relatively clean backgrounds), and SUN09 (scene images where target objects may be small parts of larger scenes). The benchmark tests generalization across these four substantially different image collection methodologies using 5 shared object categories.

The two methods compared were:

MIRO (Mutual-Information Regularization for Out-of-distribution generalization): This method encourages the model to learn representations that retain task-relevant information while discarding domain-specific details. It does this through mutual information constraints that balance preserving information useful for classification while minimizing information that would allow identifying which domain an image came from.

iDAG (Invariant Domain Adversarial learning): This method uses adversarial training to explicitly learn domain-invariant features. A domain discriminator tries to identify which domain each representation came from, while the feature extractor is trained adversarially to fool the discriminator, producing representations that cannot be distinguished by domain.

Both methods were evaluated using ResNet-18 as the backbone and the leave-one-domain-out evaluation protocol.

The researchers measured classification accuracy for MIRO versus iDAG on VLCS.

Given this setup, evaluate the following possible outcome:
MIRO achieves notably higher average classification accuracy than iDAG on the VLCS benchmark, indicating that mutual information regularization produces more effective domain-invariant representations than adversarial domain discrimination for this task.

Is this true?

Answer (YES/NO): NO